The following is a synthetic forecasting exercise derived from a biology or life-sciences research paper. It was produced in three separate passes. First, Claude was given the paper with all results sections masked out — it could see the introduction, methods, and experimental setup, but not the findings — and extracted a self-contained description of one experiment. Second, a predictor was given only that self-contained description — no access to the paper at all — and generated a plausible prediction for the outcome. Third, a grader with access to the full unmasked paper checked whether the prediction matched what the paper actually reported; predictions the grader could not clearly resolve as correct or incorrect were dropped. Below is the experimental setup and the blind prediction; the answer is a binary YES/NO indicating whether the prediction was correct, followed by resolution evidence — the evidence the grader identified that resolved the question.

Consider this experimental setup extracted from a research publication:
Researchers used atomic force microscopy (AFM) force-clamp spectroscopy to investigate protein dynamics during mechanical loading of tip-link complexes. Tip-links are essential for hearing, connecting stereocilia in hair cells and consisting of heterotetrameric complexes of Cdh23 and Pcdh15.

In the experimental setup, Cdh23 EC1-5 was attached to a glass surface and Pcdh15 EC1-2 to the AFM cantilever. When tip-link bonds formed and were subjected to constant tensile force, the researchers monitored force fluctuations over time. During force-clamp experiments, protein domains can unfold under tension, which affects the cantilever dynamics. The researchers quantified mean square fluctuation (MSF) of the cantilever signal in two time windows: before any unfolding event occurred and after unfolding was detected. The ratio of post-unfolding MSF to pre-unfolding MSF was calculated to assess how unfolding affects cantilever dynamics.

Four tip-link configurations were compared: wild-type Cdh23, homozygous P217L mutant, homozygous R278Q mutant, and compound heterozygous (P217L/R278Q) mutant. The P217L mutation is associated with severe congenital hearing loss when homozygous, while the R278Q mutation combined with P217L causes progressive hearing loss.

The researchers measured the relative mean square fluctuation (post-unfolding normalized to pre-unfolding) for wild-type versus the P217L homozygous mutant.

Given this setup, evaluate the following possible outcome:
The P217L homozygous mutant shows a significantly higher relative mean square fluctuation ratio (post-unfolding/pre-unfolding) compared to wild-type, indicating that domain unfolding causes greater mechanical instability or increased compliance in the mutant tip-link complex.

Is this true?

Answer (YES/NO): NO